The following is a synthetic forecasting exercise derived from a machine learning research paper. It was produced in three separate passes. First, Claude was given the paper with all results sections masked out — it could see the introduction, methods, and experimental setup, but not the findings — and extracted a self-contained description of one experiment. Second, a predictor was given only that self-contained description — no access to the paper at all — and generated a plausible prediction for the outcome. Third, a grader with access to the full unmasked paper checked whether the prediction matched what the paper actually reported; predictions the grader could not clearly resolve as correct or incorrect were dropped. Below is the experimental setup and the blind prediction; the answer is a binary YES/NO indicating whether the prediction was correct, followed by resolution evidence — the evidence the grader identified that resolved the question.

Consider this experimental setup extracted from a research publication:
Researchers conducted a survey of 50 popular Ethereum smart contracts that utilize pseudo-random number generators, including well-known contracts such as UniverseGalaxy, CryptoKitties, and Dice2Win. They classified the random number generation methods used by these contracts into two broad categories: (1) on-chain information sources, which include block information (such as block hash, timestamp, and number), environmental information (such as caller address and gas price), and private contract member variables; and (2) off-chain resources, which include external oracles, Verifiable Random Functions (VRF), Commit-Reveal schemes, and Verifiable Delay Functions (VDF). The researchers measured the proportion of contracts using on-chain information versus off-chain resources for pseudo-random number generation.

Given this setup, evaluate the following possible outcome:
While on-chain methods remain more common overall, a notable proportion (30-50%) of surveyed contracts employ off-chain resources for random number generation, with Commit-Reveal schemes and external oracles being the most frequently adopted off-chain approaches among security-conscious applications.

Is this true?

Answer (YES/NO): NO